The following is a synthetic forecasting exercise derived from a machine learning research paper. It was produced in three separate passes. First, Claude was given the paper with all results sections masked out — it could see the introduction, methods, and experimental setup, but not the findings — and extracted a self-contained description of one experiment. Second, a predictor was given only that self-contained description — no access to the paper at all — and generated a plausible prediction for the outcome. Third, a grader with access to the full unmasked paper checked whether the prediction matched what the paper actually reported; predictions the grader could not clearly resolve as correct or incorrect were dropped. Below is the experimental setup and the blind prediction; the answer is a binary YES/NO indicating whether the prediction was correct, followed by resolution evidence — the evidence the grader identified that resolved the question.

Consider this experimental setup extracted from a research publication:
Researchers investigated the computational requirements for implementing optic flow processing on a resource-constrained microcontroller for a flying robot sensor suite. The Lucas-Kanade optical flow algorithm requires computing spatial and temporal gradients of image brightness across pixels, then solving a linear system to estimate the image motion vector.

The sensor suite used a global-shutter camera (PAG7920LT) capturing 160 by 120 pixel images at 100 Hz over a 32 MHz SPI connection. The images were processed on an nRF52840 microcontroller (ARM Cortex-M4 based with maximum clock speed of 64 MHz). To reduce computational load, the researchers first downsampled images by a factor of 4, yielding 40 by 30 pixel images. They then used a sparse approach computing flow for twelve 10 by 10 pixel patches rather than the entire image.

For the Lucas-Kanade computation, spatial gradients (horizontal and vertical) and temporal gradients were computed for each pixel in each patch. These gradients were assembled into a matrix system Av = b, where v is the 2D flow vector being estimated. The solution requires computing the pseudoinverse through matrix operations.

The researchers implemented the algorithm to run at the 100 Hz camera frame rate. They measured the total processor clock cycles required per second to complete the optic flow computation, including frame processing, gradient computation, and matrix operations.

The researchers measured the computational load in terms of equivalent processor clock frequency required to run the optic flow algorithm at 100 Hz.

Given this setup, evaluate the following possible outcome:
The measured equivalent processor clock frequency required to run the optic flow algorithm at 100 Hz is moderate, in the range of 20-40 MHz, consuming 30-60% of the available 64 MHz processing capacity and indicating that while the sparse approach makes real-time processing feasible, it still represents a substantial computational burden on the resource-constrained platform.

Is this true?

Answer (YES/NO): YES